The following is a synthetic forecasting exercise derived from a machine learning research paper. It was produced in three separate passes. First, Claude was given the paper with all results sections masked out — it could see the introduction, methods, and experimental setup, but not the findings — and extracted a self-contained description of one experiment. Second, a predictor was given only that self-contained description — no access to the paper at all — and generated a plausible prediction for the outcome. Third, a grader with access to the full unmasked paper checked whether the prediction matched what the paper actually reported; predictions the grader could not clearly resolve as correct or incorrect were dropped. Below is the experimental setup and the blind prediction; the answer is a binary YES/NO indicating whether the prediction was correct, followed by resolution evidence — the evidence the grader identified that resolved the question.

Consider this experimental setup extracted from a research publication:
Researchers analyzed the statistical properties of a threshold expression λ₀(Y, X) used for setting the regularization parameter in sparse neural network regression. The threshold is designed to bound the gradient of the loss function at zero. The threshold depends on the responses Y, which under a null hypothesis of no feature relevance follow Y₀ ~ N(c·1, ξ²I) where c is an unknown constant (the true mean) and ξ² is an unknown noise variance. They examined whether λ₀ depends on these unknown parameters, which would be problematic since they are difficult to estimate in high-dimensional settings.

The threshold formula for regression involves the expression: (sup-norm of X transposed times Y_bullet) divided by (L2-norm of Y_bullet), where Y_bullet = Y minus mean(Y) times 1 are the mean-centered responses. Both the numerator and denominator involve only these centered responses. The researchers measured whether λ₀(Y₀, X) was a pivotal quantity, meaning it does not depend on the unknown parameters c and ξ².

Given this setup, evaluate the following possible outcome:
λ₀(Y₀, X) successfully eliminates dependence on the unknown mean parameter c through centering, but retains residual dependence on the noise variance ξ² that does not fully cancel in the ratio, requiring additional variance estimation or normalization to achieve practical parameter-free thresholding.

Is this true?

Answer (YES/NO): NO